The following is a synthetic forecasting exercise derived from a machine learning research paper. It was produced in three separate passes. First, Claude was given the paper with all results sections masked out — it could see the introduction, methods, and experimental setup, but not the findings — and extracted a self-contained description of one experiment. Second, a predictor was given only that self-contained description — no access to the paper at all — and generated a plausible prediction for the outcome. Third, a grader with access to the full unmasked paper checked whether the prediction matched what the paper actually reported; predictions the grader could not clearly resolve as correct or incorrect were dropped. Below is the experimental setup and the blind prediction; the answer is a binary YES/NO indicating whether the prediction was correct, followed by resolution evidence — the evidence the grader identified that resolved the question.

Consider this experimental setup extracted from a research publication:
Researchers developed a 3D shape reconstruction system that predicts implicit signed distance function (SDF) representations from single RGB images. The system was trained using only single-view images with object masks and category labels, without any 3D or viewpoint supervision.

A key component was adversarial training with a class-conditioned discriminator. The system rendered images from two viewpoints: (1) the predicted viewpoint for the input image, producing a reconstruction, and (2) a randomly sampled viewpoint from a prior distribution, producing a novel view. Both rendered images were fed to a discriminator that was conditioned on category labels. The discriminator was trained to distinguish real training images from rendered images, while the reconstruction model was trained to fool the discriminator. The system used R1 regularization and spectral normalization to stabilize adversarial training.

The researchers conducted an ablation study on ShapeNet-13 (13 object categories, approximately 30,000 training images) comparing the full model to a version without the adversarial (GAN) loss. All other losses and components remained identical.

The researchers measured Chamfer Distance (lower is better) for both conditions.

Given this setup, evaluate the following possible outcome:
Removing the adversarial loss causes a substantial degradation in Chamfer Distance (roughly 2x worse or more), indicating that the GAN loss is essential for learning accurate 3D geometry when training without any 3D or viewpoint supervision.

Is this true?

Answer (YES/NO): NO